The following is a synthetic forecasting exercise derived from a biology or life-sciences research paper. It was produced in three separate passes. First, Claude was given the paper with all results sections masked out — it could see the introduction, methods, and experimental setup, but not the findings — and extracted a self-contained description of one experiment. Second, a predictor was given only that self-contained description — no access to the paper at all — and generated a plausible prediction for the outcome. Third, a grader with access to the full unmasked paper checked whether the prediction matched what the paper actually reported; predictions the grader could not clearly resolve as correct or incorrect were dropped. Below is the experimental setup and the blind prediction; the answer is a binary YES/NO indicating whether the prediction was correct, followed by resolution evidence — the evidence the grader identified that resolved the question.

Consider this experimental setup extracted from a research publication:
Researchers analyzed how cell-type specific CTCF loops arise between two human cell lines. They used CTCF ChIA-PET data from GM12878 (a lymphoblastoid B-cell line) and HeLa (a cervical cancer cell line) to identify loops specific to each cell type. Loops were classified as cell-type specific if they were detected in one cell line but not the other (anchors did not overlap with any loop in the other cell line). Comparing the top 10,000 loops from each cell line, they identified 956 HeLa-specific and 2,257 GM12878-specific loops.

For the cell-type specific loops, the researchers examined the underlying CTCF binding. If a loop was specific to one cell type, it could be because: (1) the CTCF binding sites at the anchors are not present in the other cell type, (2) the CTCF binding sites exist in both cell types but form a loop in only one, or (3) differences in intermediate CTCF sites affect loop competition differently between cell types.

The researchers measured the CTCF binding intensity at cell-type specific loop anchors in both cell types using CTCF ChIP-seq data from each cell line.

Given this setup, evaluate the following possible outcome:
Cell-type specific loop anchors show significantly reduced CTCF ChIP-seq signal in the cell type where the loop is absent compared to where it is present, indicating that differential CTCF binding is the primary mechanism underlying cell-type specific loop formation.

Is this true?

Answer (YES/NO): YES